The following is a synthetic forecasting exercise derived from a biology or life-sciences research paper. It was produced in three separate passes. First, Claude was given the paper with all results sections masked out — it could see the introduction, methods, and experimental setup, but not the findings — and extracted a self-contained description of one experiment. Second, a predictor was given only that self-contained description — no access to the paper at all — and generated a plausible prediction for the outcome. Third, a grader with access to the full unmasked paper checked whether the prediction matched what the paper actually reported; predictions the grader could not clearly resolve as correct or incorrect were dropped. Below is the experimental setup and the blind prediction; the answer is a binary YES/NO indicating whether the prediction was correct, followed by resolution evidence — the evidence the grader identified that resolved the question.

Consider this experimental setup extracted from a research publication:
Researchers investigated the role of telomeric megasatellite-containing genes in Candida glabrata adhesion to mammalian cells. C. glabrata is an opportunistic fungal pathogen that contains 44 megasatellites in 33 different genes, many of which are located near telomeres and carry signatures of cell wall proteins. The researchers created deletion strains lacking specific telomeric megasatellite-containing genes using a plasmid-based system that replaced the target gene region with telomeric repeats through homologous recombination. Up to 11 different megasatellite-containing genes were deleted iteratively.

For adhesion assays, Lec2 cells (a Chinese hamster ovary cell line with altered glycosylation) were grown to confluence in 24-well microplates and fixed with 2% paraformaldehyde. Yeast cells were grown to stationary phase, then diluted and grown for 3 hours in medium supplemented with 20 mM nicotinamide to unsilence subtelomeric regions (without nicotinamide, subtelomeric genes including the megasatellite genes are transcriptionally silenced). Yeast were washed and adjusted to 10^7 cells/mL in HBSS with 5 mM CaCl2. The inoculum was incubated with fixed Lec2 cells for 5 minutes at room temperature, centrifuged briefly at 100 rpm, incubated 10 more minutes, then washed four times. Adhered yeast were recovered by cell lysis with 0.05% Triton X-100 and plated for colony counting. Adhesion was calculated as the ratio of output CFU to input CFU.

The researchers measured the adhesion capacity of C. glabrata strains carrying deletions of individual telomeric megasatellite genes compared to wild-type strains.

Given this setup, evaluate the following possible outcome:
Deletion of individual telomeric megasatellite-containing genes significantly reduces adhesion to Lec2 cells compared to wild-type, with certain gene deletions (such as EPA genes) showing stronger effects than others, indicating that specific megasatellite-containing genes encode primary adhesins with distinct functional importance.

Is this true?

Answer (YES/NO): NO